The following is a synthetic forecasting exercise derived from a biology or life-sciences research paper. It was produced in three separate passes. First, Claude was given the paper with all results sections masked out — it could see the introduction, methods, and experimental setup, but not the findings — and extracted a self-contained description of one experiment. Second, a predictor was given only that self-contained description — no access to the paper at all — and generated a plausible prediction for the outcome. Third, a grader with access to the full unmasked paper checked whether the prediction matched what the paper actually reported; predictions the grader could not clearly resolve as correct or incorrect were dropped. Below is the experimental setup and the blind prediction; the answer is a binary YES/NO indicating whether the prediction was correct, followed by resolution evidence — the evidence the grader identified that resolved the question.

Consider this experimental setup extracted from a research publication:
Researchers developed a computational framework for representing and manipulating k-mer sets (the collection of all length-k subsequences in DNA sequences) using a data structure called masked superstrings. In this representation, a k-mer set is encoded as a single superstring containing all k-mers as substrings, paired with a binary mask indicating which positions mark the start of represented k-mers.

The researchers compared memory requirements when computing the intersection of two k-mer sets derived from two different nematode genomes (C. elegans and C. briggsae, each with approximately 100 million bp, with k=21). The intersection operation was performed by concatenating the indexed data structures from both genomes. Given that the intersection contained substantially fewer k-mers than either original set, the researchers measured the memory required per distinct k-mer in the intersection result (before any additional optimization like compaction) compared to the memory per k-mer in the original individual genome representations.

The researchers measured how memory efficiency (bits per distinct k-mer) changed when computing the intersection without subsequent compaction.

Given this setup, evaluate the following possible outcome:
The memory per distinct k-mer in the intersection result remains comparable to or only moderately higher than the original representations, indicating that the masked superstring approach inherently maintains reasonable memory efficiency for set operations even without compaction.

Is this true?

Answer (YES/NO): NO